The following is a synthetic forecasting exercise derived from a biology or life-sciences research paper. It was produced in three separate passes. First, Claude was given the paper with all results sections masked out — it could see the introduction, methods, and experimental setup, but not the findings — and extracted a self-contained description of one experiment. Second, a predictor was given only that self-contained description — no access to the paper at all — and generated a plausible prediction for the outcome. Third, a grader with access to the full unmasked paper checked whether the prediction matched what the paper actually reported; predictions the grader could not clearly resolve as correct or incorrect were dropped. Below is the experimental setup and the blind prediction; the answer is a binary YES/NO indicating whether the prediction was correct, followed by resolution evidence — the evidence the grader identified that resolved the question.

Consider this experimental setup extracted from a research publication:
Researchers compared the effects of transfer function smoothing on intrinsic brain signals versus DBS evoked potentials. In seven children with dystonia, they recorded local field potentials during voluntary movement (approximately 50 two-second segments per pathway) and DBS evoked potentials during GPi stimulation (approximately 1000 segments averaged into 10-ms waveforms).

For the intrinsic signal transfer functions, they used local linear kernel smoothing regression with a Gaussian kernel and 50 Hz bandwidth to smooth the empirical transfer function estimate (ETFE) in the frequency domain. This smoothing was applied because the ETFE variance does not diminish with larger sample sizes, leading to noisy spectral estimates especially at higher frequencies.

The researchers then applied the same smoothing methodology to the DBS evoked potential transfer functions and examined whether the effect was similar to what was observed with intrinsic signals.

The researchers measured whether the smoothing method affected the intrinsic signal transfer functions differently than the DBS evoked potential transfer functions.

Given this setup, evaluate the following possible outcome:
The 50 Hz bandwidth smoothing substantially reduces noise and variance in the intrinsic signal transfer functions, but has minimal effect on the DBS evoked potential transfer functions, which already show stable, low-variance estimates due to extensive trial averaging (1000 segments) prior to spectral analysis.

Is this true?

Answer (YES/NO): NO